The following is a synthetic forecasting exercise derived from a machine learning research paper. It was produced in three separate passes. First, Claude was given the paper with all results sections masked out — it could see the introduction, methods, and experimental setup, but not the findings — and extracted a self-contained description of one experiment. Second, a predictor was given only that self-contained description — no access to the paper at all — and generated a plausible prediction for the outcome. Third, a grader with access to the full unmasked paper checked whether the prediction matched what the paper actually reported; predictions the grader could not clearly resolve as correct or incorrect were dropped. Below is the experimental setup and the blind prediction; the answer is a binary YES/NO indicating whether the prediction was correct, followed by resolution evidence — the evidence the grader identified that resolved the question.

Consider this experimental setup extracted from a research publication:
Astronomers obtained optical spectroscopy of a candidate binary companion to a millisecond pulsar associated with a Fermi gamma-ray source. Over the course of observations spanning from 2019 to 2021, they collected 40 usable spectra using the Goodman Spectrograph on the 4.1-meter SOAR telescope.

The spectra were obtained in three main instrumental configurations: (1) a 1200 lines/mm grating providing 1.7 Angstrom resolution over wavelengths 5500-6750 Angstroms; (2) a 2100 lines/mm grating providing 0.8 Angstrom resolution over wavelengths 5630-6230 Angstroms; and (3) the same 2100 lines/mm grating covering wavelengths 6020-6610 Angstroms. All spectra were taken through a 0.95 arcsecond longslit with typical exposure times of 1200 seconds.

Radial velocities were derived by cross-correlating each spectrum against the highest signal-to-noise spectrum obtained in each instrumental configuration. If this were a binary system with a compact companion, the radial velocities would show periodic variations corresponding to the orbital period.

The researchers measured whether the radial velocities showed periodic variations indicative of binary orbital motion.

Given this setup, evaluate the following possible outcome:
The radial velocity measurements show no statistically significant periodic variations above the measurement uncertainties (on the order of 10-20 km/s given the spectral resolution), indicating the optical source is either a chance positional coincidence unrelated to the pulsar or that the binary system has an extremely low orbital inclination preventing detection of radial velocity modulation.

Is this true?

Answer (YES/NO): NO